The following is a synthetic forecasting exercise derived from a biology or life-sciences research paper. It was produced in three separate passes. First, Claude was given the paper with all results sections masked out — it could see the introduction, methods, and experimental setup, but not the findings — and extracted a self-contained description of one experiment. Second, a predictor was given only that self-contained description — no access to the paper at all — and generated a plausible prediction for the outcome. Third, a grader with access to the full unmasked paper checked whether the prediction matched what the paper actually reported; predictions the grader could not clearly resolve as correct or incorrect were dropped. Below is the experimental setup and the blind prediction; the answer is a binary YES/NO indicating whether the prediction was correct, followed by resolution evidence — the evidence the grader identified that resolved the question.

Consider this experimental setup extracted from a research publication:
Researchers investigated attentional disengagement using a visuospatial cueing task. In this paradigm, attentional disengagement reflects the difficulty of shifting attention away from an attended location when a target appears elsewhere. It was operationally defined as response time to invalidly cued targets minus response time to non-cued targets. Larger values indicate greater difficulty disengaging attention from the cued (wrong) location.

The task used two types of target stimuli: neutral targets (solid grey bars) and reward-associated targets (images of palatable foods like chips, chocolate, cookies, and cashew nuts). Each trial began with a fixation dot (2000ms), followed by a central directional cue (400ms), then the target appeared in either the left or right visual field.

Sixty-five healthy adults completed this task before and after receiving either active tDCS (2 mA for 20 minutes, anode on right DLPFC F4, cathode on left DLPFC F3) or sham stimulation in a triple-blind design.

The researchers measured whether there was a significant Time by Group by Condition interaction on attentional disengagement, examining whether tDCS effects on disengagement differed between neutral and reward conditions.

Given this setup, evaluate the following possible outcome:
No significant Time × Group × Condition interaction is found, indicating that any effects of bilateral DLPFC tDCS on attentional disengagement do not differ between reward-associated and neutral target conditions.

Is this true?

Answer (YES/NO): YES